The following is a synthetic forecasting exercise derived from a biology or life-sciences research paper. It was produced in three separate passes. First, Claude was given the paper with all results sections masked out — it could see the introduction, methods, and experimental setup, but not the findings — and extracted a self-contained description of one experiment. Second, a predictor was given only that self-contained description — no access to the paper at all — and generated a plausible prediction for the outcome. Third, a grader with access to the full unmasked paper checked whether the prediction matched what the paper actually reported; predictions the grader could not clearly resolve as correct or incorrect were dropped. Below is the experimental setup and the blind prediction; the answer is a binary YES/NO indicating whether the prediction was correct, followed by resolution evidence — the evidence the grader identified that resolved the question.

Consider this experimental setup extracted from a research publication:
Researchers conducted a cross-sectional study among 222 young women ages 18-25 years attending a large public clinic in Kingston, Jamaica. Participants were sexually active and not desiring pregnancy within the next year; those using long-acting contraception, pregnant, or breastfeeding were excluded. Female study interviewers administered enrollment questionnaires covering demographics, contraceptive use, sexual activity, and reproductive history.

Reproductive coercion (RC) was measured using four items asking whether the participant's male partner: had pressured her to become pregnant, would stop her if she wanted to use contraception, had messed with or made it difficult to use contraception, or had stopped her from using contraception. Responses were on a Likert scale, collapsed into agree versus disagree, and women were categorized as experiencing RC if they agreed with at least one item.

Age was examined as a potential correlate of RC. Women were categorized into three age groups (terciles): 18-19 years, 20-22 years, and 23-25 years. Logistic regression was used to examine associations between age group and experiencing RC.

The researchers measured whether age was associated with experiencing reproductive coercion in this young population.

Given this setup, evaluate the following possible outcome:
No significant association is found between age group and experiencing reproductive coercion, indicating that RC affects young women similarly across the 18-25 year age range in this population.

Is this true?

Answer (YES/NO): YES